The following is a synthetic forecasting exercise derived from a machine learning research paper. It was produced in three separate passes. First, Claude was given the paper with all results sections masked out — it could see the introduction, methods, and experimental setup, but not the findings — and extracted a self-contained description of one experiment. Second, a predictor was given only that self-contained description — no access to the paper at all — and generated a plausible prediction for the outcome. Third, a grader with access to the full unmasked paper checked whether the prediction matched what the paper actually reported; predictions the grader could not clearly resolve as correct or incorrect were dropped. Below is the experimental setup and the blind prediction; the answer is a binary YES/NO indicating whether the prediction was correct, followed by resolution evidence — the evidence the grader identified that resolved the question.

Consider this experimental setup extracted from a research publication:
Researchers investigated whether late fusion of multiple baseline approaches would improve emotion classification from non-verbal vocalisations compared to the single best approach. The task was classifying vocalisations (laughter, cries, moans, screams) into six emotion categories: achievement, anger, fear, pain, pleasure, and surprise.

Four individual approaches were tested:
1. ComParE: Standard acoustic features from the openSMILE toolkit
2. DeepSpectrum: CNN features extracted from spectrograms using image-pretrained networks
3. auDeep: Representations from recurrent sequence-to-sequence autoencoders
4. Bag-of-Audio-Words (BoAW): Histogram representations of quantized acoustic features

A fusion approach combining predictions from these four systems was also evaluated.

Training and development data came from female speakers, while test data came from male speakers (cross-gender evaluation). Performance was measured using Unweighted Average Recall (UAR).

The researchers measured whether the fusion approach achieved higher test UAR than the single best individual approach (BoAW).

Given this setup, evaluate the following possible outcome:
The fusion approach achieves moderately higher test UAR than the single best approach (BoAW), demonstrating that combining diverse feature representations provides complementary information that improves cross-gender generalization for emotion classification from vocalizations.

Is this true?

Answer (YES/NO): NO